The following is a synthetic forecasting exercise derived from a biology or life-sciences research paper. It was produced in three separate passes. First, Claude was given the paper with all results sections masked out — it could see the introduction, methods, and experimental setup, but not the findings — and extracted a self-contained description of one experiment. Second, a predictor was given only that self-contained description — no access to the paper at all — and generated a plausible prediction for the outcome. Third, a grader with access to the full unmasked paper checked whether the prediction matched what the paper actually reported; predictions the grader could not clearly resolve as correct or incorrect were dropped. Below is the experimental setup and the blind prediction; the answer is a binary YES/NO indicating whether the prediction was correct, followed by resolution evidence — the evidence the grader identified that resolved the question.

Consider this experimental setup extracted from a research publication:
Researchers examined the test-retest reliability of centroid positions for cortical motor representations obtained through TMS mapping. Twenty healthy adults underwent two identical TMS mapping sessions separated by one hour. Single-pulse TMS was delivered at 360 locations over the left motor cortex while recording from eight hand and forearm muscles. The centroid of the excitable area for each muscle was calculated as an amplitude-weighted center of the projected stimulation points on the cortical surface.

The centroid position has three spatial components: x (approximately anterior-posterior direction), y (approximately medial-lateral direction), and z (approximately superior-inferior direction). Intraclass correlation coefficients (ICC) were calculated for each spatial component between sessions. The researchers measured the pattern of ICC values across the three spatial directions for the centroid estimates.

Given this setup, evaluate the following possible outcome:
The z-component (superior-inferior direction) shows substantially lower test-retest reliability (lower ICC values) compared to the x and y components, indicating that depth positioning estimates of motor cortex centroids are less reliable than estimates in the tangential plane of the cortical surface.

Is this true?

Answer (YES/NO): NO